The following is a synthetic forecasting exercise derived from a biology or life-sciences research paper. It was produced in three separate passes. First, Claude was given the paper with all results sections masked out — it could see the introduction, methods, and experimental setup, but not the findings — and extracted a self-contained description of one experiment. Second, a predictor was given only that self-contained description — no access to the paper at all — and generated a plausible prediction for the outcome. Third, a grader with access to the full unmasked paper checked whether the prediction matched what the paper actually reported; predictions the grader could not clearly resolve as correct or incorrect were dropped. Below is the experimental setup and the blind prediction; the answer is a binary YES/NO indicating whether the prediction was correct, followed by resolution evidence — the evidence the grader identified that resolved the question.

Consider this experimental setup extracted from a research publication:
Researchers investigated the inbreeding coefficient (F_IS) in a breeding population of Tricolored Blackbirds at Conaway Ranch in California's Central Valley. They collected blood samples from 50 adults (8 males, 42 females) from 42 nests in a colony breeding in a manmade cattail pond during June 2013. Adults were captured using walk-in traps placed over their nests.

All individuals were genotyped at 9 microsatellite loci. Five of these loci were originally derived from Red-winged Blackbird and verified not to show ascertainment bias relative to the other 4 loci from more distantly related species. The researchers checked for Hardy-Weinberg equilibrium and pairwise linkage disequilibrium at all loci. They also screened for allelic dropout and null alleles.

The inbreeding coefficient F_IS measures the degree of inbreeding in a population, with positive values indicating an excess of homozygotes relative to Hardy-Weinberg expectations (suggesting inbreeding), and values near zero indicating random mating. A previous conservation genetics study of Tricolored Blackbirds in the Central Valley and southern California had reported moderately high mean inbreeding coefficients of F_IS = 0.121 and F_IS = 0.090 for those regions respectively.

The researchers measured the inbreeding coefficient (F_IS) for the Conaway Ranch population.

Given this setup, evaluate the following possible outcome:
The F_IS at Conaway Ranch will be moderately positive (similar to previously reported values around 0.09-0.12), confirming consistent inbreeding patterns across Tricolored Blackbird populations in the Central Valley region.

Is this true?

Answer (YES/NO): NO